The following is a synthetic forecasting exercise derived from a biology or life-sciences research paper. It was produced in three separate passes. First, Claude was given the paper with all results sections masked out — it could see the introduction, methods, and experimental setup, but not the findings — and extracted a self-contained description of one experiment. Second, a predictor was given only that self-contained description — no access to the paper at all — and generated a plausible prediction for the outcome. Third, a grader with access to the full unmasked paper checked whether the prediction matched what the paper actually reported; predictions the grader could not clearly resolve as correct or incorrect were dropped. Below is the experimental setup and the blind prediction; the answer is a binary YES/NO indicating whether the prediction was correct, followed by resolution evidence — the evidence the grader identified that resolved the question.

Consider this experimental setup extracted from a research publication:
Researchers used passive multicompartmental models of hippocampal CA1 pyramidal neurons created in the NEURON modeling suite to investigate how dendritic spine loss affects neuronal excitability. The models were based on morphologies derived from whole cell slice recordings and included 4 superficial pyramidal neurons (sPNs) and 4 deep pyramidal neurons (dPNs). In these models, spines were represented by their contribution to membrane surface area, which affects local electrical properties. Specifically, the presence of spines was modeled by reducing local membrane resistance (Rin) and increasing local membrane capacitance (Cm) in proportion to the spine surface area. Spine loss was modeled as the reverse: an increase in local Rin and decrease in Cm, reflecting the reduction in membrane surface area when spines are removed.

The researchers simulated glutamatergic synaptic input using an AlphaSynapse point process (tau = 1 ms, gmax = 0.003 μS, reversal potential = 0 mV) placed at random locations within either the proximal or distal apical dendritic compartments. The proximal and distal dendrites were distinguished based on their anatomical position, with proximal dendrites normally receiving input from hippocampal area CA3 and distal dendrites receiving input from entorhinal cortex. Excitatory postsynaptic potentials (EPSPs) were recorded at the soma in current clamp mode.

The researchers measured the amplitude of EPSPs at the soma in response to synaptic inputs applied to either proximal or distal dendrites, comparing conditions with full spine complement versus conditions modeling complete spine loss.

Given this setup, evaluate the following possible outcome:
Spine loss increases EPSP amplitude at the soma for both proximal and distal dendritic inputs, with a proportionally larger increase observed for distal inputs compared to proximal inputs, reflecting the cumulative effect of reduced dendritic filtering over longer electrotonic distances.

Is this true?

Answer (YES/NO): YES